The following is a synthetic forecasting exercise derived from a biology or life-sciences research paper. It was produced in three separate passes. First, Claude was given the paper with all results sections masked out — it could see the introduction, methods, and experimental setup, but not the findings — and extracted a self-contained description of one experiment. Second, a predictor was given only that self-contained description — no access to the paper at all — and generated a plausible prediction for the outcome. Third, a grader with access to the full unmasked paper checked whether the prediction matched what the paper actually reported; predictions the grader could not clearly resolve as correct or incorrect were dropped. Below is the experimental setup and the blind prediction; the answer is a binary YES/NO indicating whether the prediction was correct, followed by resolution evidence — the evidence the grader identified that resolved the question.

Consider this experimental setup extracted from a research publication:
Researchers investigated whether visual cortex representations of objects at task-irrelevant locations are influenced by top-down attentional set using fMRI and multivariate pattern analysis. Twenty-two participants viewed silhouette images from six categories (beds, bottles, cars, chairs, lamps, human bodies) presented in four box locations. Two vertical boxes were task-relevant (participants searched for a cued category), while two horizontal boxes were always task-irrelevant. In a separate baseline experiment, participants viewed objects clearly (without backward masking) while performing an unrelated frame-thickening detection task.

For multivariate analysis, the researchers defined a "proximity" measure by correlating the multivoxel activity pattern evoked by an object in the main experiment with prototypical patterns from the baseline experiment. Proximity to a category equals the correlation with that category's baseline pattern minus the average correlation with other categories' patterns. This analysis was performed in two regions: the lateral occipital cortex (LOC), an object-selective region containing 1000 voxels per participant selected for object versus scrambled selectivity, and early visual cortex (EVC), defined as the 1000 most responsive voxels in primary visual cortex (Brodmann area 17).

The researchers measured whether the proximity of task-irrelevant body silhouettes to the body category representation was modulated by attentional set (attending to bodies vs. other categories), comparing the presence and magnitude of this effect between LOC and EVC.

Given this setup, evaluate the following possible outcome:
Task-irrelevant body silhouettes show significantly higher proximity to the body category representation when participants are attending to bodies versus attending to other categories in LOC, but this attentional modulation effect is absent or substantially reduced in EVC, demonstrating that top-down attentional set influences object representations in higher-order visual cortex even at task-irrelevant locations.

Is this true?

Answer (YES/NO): YES